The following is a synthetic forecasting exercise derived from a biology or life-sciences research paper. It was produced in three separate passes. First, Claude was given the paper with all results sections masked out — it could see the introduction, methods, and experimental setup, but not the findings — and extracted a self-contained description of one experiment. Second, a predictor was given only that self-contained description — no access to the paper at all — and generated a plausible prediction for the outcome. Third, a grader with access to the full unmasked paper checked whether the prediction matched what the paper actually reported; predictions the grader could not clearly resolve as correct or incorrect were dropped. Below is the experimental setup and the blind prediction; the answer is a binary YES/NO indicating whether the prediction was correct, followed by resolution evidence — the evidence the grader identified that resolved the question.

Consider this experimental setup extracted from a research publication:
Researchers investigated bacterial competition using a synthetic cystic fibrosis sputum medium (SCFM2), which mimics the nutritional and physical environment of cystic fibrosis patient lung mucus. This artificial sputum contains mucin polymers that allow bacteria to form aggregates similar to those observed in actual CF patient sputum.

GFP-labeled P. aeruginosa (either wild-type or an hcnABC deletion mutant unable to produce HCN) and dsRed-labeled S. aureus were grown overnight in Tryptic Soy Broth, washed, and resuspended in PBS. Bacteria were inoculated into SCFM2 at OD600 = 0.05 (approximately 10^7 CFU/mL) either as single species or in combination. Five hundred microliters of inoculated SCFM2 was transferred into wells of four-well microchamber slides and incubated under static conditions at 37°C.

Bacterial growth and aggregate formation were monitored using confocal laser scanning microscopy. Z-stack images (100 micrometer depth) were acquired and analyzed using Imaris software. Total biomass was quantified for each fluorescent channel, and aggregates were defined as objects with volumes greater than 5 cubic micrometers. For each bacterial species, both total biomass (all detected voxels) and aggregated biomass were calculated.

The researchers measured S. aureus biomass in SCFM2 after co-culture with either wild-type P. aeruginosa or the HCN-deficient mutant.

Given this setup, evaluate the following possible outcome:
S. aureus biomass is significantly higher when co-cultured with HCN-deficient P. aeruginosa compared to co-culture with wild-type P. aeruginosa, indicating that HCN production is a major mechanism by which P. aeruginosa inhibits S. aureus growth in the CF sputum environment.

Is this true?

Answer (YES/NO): YES